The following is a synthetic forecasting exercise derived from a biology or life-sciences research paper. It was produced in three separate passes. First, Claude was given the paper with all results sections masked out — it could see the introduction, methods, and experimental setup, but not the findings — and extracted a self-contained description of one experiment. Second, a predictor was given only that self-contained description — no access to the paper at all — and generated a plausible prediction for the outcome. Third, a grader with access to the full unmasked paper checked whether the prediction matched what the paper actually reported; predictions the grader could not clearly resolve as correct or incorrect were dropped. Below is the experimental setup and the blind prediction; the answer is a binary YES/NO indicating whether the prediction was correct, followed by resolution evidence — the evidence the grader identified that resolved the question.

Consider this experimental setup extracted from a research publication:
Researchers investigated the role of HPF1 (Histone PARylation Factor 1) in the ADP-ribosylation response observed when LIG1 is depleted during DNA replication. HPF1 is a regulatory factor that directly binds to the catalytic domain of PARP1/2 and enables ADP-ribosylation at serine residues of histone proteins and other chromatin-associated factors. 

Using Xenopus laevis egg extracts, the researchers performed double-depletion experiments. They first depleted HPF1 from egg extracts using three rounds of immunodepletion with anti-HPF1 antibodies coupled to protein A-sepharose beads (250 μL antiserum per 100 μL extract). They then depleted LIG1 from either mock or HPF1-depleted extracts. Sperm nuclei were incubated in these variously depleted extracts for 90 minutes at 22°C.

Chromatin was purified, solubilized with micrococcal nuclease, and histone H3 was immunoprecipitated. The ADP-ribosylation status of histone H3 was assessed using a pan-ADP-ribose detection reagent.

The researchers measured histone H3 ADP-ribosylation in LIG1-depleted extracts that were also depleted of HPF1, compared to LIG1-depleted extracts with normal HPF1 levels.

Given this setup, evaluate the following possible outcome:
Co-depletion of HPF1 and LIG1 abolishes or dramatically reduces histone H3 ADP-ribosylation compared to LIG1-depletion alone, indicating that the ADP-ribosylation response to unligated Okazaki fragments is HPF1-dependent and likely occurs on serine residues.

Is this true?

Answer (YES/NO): YES